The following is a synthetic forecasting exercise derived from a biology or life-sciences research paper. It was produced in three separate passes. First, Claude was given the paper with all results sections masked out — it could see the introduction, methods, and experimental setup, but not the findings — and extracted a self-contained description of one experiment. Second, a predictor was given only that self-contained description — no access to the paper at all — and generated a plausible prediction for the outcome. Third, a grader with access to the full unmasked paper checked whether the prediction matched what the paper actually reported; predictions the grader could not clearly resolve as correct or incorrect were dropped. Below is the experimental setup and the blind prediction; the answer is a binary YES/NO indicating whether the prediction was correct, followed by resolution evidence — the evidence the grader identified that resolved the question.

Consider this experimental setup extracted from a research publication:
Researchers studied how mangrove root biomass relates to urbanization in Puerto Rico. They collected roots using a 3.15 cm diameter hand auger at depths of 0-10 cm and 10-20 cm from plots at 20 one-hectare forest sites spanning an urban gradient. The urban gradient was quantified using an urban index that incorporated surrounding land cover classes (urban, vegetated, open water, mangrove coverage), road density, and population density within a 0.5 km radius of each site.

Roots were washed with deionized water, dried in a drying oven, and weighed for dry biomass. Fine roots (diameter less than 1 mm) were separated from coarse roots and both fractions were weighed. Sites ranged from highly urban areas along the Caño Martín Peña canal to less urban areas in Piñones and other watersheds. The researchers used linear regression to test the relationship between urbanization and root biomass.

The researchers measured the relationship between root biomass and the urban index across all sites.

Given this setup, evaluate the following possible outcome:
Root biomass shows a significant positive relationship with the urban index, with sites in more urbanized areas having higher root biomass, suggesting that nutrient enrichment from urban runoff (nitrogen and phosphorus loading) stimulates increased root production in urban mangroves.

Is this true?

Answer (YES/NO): NO